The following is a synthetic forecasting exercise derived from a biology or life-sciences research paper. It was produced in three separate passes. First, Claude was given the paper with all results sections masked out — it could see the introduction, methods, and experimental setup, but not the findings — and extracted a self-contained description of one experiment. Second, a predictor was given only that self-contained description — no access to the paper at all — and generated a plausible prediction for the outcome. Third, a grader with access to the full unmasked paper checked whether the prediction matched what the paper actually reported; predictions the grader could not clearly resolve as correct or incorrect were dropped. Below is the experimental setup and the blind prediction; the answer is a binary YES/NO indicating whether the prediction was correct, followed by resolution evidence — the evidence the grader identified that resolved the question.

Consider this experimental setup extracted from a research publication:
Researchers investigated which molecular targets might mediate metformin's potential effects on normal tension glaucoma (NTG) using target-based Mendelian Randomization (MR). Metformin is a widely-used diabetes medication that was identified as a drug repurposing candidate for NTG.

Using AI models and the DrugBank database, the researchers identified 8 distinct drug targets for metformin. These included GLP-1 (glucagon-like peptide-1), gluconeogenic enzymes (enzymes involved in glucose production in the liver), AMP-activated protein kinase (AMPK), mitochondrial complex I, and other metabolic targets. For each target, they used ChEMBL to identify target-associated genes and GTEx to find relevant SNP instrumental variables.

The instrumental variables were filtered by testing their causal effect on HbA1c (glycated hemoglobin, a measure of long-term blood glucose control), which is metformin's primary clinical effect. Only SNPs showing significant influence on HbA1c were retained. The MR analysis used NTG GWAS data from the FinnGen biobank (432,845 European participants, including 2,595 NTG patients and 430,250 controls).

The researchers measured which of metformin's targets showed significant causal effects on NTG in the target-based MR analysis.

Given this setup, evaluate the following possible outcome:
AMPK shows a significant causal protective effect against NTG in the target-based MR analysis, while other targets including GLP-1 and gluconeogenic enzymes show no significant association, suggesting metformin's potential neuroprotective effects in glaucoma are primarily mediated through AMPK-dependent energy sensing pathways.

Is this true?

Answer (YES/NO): NO